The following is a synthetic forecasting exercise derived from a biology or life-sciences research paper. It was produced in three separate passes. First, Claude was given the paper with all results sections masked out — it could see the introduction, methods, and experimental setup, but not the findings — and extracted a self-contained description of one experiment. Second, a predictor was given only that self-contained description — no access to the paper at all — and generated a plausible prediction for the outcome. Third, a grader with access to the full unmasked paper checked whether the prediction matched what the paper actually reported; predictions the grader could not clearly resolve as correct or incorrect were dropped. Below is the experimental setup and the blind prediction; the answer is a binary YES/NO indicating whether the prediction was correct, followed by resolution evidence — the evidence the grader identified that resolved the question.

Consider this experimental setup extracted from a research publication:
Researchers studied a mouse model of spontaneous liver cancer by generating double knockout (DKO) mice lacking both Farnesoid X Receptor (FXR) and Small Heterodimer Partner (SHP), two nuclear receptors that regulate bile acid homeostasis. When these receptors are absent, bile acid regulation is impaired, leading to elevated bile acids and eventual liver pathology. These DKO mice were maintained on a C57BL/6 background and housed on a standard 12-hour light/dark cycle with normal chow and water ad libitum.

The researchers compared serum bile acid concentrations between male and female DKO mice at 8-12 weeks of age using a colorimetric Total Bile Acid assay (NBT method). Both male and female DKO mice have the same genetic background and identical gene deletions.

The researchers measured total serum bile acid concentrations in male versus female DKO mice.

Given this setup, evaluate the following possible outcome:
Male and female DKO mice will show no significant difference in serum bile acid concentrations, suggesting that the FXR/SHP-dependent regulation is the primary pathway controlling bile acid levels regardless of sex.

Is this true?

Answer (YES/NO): NO